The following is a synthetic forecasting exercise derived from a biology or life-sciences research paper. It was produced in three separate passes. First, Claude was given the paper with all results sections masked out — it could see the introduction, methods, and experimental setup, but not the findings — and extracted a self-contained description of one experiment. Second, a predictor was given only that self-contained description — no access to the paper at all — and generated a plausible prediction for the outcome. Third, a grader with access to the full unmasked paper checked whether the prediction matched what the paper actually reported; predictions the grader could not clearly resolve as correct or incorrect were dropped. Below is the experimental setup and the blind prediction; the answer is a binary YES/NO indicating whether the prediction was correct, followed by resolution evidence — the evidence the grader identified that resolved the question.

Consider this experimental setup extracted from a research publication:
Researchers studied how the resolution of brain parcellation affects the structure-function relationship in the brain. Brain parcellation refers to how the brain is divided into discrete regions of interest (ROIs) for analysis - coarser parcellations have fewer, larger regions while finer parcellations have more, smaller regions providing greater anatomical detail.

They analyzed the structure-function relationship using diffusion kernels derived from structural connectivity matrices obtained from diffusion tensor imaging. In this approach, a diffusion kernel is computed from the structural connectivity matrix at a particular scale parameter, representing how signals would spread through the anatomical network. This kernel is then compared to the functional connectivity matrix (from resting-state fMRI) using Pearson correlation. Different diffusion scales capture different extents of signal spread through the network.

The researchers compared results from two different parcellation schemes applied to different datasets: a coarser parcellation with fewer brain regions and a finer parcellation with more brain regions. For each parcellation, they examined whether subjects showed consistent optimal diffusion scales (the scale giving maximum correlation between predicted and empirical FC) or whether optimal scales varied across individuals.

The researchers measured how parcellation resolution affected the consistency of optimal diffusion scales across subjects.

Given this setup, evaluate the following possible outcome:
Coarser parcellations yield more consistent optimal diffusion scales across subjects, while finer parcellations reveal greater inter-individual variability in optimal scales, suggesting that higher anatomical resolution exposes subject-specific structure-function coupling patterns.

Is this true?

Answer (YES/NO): YES